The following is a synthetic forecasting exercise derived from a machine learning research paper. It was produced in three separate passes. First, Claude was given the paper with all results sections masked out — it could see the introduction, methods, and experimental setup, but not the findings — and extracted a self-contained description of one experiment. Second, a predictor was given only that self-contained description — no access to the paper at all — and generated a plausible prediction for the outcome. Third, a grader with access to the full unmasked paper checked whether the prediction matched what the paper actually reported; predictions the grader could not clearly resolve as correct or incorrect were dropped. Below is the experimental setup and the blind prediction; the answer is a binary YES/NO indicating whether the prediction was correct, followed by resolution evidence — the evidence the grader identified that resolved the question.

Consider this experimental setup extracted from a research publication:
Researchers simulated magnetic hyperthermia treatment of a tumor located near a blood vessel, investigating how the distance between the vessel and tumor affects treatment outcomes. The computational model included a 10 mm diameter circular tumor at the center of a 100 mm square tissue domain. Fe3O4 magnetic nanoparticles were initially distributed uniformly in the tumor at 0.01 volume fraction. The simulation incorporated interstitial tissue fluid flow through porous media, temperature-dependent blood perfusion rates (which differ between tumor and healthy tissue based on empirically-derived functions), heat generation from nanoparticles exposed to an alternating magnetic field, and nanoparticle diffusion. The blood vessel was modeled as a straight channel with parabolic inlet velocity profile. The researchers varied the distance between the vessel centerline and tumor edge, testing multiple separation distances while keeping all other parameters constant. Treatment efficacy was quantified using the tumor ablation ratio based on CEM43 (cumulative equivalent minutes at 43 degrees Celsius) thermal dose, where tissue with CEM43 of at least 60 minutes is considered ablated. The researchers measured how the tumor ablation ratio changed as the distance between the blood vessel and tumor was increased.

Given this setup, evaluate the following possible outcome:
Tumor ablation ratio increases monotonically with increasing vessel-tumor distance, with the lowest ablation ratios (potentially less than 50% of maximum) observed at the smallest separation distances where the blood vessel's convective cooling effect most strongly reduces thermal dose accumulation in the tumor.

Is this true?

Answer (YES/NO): NO